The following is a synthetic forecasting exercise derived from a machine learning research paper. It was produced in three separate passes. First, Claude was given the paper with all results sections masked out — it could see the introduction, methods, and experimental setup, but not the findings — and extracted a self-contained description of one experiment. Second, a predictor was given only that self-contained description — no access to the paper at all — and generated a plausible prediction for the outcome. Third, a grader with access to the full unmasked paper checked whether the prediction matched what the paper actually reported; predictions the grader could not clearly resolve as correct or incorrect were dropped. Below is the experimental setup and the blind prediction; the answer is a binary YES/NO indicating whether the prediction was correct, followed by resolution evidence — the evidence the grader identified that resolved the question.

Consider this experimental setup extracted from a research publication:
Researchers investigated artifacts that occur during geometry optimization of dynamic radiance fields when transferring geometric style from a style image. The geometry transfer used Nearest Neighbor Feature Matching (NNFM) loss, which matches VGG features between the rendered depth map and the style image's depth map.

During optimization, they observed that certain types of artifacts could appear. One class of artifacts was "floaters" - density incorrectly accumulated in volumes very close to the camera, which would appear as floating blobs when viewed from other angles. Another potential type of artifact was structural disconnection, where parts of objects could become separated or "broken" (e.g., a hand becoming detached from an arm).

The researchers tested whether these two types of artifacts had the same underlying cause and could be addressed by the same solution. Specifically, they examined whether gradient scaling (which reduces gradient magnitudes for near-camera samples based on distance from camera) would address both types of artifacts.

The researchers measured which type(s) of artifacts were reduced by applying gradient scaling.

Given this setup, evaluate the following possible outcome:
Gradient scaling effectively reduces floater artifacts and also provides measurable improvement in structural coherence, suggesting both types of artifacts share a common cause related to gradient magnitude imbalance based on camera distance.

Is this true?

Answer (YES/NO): NO